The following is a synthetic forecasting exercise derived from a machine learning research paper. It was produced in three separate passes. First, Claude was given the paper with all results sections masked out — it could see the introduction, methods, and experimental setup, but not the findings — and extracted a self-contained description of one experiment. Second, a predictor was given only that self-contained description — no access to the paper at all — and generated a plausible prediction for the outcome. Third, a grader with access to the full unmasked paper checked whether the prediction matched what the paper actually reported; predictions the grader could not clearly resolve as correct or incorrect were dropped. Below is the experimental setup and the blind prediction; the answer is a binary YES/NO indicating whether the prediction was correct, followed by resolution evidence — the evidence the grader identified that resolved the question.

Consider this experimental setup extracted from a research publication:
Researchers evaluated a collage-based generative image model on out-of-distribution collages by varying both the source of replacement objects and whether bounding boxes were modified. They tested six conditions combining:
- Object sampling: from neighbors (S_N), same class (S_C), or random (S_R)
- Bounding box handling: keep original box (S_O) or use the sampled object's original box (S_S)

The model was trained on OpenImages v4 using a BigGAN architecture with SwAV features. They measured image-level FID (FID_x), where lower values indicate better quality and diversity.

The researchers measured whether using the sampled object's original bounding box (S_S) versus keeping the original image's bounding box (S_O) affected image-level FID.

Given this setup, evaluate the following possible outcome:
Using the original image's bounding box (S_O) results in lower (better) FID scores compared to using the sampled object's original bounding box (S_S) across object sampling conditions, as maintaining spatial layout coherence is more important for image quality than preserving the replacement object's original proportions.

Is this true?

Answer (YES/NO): YES